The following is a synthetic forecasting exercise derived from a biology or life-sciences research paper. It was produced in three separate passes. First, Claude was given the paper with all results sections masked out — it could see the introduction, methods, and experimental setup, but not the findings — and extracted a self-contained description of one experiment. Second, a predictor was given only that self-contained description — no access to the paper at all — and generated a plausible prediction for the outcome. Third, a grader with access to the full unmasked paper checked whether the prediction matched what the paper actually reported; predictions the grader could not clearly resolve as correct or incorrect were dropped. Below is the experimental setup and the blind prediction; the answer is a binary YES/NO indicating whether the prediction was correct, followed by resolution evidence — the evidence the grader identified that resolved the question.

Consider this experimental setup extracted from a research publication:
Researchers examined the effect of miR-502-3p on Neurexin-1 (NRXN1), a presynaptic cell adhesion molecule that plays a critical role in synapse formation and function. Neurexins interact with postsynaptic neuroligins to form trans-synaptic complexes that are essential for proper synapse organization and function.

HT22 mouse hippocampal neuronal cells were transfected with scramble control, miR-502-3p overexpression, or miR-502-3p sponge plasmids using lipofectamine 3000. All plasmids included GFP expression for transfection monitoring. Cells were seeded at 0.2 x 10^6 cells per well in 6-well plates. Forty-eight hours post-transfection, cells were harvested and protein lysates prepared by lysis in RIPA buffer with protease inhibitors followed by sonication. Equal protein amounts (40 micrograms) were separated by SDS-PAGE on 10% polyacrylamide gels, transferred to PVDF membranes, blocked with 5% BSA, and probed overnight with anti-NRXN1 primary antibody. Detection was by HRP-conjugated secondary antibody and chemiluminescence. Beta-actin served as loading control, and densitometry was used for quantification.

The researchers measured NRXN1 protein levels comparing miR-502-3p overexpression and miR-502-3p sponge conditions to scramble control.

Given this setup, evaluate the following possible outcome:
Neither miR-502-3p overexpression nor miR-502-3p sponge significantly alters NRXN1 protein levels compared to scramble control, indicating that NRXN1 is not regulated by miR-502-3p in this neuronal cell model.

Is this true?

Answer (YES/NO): NO